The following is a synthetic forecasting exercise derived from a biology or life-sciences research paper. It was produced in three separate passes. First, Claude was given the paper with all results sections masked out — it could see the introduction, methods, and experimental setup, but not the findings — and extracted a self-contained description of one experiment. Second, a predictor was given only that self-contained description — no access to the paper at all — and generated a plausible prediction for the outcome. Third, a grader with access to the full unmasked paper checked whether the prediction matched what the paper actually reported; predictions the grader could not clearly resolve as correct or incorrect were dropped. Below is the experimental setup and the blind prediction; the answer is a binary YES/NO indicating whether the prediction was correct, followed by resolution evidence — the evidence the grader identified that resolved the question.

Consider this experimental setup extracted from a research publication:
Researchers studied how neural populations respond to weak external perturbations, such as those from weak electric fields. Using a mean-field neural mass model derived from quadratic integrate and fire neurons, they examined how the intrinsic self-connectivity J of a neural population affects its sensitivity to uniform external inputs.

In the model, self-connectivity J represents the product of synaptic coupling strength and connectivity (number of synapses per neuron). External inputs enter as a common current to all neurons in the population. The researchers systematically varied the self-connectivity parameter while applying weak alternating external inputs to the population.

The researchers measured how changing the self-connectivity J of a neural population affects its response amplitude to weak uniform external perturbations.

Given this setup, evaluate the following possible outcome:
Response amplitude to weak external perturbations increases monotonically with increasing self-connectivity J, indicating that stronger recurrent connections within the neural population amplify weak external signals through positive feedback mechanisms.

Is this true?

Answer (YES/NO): YES